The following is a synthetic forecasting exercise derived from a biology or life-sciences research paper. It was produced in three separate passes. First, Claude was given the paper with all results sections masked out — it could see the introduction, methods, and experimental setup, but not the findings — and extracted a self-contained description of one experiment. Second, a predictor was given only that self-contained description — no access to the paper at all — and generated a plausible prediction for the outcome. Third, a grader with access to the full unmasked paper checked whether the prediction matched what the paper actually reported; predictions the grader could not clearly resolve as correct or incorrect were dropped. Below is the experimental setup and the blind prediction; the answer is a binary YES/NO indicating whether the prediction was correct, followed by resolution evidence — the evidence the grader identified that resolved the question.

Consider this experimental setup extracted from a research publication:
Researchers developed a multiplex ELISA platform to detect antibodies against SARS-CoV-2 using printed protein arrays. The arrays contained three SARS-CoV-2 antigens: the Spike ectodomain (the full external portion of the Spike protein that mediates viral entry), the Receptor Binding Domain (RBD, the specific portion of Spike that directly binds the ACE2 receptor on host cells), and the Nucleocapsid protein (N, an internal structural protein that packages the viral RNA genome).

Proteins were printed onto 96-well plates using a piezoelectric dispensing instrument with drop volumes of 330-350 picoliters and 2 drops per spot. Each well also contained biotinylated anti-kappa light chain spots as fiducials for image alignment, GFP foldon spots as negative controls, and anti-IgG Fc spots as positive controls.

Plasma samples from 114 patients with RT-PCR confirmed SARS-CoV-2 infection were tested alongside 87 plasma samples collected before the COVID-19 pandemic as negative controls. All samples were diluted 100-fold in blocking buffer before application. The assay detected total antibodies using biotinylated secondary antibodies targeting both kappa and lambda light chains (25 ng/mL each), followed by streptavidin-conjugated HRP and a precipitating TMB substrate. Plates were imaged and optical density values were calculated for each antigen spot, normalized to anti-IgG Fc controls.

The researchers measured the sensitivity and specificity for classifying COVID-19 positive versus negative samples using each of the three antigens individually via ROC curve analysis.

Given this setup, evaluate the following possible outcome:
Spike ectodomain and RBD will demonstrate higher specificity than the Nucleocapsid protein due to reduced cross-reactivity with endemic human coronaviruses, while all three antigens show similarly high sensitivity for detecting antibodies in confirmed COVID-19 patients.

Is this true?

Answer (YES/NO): NO